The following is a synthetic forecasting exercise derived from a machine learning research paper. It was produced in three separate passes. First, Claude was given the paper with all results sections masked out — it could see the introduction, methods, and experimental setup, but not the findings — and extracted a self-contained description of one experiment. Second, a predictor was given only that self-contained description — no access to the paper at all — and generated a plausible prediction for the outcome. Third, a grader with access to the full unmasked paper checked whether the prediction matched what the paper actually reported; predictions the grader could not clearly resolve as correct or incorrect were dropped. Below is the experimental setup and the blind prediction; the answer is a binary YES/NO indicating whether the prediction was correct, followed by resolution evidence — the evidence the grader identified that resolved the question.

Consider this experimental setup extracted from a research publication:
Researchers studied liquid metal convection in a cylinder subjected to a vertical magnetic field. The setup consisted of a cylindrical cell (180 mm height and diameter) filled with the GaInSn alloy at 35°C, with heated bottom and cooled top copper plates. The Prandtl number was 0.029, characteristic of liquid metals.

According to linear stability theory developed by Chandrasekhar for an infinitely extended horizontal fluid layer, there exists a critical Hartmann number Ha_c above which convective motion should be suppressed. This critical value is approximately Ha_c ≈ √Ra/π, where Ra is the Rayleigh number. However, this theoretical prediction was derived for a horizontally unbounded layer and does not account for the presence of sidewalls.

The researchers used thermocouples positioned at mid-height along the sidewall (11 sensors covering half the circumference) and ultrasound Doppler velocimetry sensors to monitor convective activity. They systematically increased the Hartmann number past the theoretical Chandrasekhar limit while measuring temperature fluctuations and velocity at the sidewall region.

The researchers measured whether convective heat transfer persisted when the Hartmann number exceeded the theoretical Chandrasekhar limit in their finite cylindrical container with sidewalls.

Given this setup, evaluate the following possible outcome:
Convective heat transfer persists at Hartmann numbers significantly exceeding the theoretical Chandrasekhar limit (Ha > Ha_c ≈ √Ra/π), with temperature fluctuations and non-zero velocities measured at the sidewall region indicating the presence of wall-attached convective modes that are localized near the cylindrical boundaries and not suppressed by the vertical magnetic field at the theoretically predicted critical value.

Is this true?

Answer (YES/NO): YES